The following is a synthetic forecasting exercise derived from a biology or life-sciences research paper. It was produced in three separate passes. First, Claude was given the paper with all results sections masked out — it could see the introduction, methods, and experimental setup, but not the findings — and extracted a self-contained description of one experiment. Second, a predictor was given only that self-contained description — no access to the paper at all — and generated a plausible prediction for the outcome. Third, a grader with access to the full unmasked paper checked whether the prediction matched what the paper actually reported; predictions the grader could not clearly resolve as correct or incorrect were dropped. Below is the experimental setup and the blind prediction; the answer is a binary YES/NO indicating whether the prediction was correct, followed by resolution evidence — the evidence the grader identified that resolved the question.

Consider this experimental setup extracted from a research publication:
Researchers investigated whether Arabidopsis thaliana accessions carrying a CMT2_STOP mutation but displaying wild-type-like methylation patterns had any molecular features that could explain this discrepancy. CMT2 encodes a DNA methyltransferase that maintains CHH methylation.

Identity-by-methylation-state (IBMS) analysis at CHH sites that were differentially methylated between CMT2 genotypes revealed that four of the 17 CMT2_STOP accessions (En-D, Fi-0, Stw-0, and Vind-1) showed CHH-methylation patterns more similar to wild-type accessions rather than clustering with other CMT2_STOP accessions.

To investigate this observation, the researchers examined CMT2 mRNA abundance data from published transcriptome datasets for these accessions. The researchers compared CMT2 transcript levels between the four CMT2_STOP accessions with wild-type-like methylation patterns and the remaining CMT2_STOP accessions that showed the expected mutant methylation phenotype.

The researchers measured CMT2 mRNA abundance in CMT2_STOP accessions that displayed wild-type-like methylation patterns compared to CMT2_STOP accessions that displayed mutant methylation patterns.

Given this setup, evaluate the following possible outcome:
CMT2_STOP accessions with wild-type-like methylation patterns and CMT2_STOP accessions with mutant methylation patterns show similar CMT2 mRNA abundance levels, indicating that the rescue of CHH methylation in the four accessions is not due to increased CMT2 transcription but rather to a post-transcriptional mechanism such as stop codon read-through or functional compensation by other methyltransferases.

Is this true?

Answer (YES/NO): NO